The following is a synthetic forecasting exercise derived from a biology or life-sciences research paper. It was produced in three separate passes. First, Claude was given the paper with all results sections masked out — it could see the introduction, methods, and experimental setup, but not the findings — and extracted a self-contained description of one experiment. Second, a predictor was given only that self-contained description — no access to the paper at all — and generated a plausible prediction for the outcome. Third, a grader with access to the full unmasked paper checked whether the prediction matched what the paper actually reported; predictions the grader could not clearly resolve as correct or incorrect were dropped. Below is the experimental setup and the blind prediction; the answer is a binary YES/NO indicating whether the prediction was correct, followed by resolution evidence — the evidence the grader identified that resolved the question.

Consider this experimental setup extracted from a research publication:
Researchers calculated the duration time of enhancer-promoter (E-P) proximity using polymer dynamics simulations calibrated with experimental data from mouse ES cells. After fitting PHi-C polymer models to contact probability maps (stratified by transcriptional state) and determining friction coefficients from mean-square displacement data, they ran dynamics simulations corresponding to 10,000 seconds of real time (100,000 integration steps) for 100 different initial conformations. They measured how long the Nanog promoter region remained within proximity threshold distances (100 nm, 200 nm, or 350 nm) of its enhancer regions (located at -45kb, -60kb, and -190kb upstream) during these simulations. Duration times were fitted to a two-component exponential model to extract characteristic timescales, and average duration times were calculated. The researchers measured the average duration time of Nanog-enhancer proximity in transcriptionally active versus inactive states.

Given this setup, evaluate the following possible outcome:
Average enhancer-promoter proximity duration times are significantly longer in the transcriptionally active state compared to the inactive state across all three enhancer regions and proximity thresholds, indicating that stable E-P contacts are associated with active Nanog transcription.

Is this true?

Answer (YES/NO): YES